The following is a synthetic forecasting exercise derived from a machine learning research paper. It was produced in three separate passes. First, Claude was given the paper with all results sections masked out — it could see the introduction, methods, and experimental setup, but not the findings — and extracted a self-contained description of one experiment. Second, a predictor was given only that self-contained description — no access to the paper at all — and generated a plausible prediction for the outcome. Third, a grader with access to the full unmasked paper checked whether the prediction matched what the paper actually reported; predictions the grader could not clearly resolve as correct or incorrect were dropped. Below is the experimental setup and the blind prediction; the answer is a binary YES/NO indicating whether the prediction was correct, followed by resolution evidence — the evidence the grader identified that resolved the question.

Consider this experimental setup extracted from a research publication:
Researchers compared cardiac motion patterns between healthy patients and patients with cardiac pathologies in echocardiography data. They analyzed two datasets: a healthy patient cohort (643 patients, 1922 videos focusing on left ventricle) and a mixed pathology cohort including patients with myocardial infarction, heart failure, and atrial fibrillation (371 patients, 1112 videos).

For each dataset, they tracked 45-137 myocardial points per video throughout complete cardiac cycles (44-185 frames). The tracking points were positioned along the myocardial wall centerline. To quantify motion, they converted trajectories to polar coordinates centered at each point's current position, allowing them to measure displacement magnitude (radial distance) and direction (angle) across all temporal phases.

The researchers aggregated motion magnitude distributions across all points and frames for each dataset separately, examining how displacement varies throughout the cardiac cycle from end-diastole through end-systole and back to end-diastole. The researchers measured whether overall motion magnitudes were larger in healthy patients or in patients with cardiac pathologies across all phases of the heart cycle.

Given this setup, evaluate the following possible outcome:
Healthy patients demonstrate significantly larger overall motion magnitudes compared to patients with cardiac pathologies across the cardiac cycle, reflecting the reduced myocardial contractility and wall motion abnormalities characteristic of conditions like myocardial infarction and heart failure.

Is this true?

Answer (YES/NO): YES